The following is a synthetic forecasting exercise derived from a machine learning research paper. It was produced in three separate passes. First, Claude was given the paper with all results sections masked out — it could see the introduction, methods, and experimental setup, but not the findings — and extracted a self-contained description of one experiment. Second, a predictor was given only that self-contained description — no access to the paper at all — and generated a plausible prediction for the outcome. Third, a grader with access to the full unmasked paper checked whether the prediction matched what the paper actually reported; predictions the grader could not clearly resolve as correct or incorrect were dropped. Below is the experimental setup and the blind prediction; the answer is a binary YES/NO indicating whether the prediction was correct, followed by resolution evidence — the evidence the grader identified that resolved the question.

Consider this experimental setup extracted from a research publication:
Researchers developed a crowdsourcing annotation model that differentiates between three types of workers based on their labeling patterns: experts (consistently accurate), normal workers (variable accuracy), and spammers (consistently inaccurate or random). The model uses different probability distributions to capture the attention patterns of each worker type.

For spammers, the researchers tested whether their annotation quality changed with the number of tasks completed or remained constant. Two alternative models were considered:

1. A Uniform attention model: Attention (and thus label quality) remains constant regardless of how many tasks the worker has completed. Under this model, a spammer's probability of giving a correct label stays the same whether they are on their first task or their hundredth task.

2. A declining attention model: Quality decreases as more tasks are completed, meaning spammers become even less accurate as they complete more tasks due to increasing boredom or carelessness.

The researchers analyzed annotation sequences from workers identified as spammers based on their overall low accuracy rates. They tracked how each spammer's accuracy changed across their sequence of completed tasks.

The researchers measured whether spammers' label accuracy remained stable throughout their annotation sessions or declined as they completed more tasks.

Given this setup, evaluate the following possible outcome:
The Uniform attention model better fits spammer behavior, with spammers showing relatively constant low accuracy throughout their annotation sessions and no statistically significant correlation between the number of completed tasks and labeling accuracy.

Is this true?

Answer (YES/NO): YES